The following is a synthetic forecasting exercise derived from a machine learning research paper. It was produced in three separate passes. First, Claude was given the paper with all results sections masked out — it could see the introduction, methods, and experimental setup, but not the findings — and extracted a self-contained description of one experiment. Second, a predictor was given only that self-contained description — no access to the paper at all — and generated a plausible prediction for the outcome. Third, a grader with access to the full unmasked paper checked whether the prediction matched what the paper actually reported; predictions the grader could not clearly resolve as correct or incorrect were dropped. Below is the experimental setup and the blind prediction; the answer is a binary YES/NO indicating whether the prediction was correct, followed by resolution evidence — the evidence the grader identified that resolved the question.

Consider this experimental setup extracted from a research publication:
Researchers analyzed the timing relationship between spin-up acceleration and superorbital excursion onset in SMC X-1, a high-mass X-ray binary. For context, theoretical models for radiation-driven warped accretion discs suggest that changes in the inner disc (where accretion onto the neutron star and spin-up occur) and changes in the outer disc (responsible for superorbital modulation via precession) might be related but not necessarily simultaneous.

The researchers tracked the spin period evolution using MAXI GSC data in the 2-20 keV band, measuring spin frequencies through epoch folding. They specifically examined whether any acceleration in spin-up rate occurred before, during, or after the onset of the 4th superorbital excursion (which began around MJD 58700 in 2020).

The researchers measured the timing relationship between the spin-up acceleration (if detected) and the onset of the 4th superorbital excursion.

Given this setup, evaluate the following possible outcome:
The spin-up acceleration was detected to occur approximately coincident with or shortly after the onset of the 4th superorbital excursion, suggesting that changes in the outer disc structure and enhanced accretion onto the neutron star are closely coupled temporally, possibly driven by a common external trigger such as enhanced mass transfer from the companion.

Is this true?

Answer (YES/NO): NO